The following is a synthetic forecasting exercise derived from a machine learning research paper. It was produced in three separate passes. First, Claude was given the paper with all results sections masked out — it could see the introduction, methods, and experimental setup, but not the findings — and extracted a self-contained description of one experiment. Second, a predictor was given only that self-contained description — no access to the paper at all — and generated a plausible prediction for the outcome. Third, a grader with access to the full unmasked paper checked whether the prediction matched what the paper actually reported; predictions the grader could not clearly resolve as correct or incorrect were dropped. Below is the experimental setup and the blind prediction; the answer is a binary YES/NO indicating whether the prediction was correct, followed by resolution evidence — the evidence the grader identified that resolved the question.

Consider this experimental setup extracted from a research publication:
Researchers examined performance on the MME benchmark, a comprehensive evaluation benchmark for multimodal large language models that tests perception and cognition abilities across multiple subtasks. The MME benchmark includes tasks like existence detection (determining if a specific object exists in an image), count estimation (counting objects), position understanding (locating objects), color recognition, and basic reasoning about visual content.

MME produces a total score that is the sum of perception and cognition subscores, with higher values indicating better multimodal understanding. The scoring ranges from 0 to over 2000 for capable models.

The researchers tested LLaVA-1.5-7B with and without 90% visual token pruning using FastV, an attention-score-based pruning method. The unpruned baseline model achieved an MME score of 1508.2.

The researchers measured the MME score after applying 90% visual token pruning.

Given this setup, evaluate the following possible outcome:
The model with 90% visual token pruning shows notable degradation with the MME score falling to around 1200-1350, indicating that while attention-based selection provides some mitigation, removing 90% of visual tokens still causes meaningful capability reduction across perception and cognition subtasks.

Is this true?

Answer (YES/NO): YES